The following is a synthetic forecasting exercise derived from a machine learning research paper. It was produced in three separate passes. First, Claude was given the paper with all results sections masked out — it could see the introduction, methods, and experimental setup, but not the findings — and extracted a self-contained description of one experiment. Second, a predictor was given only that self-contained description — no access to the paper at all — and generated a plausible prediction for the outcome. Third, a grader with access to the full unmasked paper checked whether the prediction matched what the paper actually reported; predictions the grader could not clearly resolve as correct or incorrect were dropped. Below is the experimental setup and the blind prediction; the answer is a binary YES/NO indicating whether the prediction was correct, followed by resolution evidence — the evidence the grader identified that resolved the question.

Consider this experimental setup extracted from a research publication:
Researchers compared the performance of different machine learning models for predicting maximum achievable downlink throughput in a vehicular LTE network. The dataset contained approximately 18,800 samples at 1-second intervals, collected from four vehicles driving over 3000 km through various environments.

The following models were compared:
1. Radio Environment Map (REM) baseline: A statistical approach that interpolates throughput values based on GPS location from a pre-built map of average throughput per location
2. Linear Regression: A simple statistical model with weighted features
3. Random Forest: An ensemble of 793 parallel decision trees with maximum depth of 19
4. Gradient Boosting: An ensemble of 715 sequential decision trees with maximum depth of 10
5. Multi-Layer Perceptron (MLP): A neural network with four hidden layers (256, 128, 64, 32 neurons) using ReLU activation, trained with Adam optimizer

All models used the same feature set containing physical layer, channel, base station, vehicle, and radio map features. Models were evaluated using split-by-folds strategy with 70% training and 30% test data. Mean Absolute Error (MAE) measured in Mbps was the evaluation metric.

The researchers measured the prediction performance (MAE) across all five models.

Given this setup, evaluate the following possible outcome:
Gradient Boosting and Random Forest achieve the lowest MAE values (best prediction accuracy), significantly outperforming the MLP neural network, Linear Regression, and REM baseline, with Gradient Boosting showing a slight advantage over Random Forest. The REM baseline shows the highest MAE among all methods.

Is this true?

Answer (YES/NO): YES